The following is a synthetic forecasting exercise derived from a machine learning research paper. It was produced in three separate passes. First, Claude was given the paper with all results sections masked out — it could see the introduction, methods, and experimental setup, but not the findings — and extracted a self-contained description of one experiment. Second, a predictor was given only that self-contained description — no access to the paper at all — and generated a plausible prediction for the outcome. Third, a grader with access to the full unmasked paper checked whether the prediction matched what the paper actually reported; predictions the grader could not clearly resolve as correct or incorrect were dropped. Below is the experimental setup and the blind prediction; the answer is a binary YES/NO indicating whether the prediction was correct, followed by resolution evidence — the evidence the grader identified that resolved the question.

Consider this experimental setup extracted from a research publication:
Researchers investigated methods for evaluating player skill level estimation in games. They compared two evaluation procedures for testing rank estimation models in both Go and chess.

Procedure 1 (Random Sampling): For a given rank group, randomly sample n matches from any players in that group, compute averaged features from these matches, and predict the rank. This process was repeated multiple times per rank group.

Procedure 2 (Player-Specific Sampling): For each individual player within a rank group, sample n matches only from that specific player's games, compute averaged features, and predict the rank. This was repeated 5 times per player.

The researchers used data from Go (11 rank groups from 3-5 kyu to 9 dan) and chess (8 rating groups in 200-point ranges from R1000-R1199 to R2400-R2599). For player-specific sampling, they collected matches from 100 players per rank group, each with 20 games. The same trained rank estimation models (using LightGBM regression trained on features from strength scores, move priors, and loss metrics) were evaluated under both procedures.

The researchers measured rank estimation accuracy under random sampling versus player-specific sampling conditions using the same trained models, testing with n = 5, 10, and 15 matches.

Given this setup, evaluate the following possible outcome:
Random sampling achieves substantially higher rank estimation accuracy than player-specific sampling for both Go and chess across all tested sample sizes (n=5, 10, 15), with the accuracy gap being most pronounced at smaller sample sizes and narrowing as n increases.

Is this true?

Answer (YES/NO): NO